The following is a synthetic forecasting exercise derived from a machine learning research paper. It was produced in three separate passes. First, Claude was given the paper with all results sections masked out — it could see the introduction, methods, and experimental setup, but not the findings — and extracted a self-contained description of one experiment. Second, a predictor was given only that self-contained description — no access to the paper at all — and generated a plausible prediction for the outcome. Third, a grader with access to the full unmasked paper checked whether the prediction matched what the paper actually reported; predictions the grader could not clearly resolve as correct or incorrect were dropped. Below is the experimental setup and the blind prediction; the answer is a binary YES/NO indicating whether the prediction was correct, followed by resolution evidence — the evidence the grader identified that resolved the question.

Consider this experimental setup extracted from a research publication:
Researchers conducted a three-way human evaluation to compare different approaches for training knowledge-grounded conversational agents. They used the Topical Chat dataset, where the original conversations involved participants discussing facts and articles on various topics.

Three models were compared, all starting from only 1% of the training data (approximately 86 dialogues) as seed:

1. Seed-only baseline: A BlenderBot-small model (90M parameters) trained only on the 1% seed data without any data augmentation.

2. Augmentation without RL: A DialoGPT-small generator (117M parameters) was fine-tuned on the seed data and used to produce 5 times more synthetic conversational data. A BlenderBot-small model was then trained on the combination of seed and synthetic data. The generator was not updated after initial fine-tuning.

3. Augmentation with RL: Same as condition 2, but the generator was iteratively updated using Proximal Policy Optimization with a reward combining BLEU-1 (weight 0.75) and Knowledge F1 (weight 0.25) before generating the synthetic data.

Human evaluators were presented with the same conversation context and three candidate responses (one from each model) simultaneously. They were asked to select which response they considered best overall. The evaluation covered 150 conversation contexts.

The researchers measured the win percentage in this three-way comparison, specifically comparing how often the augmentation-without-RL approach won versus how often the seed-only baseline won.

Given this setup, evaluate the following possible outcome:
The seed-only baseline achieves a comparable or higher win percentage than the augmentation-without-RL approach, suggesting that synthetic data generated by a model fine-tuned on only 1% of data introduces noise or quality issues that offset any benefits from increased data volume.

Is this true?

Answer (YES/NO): YES